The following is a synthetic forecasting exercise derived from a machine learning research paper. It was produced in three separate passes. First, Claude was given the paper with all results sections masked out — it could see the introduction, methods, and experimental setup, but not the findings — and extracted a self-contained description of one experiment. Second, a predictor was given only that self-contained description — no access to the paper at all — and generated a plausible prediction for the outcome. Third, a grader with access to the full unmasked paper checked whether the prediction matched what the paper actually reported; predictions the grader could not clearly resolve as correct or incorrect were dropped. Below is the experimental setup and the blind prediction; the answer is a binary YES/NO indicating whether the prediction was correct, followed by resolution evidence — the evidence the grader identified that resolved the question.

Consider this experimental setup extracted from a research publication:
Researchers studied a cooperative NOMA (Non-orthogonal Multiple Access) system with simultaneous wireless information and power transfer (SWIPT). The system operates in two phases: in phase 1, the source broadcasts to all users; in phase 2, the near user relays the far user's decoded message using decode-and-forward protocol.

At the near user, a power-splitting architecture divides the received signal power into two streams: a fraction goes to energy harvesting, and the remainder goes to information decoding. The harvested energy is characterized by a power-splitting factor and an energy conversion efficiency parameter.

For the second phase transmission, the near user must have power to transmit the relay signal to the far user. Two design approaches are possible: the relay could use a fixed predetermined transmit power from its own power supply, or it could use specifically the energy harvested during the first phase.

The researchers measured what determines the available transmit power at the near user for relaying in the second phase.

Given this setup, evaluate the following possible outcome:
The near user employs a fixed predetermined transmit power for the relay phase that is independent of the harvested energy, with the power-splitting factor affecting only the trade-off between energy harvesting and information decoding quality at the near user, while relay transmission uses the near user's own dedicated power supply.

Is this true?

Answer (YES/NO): NO